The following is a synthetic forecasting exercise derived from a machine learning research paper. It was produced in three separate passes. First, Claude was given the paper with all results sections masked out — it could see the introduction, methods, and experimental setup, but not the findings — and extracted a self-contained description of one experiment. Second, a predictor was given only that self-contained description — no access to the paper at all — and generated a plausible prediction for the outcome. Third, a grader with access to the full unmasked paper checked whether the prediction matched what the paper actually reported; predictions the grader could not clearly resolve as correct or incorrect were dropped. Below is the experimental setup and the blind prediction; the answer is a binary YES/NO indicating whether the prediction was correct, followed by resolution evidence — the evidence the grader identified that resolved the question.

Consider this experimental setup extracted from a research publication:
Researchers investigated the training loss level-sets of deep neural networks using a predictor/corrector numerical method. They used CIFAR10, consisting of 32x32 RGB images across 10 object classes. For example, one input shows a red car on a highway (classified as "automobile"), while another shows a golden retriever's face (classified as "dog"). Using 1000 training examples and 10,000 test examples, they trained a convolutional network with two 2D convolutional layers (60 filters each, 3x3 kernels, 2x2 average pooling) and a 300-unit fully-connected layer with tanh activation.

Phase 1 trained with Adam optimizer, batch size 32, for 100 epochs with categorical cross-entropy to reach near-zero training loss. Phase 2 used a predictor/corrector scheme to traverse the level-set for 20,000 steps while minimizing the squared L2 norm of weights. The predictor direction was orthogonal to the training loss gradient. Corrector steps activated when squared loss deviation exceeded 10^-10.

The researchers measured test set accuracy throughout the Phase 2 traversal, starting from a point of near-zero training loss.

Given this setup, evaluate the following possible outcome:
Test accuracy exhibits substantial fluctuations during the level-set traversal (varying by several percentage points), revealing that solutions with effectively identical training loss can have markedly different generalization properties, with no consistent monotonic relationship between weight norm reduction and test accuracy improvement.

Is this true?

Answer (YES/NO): NO